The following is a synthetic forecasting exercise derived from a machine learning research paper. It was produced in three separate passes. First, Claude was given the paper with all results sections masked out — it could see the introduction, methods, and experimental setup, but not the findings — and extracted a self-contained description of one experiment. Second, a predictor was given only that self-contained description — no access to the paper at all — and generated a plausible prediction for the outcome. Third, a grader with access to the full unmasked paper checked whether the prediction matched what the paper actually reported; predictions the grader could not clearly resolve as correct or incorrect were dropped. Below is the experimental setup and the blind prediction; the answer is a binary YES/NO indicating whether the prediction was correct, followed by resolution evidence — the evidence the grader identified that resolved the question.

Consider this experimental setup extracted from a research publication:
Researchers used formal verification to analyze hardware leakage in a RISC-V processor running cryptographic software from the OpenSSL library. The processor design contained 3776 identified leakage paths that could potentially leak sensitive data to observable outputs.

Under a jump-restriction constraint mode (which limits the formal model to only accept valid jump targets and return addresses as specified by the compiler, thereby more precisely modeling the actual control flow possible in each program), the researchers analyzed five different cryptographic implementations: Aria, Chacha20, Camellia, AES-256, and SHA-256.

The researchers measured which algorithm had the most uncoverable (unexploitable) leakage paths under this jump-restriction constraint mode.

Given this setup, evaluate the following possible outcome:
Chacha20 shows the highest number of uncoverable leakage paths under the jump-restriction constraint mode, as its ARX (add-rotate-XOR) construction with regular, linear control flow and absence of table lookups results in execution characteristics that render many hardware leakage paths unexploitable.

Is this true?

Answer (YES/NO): NO